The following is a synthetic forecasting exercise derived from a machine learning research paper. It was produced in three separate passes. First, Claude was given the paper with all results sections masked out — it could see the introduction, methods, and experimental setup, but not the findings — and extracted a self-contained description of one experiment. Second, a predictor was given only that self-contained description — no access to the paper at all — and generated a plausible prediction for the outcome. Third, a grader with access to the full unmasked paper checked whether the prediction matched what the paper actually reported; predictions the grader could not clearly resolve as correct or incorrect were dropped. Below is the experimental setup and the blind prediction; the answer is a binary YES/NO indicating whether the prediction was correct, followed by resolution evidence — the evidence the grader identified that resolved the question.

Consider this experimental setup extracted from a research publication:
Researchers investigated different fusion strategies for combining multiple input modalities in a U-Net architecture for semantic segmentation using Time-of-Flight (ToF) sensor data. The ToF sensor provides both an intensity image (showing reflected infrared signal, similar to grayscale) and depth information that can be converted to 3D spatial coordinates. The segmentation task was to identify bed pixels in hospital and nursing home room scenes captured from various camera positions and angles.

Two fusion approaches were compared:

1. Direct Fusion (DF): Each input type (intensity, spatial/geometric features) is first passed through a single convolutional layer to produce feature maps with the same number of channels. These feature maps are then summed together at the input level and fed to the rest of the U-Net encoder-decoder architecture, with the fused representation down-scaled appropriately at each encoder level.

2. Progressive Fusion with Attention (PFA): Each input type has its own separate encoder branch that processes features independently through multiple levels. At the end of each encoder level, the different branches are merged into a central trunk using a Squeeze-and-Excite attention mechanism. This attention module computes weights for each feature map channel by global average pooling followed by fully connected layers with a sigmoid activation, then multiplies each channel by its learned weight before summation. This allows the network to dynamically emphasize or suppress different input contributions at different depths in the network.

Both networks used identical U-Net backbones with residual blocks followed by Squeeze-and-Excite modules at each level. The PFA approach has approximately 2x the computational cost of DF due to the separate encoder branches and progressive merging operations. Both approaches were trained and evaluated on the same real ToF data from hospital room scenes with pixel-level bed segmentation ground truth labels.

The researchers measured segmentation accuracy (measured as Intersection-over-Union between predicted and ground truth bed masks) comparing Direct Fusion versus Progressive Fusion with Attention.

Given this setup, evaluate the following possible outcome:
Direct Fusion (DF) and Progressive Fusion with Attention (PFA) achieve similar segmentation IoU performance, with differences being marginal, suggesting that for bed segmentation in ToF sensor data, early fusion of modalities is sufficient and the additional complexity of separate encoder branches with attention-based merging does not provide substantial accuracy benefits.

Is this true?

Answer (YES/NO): YES